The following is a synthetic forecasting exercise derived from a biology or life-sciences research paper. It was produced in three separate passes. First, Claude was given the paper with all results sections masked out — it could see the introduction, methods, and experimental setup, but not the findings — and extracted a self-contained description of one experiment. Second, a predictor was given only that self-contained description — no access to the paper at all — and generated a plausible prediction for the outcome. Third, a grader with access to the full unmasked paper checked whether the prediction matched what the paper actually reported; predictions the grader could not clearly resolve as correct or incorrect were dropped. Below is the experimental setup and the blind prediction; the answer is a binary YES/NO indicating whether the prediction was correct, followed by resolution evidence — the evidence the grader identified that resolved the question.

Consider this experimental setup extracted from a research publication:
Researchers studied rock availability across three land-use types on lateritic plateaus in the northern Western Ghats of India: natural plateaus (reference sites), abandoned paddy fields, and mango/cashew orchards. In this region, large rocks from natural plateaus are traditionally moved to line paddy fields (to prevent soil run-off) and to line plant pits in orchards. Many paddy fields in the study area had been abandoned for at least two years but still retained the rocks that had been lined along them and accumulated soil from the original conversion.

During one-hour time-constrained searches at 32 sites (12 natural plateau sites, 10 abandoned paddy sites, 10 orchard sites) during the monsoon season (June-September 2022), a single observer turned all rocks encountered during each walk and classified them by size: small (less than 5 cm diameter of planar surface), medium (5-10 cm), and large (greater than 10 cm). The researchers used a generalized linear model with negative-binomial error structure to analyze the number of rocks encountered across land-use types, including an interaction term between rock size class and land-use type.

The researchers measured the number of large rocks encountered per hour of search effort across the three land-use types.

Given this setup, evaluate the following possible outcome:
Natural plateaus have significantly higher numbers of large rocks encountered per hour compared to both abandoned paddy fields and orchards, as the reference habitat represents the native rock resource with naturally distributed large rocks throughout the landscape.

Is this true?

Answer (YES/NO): NO